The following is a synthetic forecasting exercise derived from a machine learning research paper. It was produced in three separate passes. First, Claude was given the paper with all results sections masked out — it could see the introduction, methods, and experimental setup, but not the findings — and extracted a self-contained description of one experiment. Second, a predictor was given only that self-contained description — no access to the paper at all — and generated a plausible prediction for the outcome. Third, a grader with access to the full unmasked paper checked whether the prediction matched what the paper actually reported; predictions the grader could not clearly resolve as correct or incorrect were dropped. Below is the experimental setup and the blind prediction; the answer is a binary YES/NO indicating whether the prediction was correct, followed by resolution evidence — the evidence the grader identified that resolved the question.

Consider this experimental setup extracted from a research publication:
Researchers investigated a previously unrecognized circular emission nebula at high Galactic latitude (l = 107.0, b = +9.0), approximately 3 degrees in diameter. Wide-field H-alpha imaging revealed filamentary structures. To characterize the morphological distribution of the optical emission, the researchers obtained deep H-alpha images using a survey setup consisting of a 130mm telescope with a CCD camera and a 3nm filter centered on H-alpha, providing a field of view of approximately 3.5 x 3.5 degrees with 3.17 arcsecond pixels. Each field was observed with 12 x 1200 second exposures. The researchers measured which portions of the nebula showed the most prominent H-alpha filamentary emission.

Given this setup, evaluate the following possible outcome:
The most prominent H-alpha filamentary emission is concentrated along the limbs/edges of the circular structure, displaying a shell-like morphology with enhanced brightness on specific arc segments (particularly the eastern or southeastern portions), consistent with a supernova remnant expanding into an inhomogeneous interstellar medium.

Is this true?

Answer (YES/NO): NO